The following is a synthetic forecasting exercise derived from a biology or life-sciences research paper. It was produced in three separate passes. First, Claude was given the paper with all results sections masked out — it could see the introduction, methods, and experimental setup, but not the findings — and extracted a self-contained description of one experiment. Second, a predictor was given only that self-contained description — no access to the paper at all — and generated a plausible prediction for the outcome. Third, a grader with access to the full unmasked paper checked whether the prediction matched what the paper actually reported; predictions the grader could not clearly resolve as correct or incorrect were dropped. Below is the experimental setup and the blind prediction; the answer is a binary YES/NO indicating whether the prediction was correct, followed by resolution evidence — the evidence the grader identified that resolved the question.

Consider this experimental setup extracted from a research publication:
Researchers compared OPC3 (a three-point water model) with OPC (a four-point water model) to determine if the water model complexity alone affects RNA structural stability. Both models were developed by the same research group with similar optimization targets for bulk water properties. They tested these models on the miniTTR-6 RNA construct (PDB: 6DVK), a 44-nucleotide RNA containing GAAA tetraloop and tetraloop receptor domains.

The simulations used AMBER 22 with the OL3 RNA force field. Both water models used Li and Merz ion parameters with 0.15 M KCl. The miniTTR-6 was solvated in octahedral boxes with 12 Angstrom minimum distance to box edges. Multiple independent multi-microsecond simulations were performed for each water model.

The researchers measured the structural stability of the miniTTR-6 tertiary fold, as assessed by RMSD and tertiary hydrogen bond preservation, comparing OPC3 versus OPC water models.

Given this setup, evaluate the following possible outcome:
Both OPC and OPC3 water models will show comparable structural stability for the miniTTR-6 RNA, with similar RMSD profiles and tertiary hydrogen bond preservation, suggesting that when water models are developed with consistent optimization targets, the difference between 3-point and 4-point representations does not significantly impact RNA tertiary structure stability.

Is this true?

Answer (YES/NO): NO